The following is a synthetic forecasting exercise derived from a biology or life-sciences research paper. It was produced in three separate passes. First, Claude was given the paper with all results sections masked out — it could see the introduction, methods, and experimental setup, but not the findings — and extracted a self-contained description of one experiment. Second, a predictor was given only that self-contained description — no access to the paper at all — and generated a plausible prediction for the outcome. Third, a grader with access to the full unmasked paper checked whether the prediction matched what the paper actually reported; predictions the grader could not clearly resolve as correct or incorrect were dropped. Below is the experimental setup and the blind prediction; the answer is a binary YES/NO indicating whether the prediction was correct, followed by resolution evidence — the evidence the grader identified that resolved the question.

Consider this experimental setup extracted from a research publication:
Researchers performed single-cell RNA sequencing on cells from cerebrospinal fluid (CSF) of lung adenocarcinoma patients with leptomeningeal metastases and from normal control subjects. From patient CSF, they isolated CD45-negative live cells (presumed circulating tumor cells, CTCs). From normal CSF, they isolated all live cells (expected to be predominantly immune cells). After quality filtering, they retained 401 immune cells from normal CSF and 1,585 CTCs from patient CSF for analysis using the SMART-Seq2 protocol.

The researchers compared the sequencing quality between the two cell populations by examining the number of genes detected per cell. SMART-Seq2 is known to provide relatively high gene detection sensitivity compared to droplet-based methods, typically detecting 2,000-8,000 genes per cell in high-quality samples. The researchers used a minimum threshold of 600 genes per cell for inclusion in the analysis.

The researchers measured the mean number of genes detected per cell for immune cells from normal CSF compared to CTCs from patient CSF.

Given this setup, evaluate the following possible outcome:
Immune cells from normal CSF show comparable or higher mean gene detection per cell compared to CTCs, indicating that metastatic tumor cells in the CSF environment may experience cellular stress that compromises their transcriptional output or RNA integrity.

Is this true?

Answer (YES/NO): NO